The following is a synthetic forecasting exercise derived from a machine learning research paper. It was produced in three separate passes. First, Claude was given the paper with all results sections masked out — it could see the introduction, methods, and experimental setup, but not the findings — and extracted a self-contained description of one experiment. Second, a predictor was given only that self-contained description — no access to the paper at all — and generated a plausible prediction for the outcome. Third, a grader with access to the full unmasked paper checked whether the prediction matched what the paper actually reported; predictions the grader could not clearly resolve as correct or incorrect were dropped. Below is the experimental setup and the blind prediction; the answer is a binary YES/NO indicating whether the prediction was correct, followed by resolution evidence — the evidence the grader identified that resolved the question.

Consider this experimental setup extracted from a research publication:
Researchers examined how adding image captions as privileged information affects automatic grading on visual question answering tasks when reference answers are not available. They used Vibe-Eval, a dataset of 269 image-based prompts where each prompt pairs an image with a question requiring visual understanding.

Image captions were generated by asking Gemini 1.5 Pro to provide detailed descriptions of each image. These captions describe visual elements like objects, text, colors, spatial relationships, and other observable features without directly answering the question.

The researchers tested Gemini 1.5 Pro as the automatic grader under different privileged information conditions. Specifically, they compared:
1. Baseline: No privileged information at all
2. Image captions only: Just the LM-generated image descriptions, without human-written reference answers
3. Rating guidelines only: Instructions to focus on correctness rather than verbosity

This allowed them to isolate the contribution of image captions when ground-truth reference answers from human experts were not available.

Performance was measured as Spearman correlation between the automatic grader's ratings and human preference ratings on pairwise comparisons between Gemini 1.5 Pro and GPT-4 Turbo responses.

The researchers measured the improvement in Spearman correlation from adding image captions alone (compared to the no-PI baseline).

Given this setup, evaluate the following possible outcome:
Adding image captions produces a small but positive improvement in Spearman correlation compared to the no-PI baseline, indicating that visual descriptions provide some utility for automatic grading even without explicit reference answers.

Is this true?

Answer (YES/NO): YES